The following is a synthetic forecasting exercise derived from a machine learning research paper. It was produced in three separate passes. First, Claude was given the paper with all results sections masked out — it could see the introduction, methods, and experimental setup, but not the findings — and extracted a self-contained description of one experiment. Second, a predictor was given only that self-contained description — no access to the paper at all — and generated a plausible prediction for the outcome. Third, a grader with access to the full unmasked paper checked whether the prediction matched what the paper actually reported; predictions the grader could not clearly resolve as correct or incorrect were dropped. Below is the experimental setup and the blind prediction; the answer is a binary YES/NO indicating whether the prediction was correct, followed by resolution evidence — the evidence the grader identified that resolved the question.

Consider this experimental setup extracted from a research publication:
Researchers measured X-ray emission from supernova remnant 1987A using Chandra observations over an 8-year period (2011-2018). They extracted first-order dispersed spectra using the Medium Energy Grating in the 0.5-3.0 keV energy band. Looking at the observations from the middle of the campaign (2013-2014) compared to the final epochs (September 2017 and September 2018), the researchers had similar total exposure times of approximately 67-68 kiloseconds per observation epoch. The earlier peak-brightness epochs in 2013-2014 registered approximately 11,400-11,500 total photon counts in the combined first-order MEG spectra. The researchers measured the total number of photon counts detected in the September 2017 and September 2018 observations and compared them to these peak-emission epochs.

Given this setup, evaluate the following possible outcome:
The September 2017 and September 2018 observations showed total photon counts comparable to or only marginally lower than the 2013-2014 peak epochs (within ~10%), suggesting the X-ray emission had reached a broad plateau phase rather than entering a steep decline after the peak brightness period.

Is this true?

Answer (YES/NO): NO